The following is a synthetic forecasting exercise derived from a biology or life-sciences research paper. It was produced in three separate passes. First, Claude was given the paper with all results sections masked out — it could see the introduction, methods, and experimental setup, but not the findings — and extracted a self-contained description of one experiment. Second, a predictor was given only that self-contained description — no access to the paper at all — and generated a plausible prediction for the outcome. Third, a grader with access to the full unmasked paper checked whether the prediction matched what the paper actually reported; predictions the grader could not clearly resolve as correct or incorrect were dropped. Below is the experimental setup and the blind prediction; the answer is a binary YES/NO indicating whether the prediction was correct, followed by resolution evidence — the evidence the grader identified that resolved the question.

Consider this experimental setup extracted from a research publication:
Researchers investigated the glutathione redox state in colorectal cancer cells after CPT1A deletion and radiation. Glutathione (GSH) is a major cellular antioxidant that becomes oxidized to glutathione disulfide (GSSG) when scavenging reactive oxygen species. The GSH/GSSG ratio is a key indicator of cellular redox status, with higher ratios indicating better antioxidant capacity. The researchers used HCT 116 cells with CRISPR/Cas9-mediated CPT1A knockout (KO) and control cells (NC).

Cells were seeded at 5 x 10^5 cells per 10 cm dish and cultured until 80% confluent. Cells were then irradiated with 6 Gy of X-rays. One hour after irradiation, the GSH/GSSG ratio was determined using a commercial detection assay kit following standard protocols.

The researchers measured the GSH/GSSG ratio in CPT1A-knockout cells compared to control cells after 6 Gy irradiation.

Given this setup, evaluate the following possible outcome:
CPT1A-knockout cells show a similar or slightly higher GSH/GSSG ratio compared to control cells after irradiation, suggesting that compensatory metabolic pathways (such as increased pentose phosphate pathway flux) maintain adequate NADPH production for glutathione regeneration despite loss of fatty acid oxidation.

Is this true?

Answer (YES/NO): YES